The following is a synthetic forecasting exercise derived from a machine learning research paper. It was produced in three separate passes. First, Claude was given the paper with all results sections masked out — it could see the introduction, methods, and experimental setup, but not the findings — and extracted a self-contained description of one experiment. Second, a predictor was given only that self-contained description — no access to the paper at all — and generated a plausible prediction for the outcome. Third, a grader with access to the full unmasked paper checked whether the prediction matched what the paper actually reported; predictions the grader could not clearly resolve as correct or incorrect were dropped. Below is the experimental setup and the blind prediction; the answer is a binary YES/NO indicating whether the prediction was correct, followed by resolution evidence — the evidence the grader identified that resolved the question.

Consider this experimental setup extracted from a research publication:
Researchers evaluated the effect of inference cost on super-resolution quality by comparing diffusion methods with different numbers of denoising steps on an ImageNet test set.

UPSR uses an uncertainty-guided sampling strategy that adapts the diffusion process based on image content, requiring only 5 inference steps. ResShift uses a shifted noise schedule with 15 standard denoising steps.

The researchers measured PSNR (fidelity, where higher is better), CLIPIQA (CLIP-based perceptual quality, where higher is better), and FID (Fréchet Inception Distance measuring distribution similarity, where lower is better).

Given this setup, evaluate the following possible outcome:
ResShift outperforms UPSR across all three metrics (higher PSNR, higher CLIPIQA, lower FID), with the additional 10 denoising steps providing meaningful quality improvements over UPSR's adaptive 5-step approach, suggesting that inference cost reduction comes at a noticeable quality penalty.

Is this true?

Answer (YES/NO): NO